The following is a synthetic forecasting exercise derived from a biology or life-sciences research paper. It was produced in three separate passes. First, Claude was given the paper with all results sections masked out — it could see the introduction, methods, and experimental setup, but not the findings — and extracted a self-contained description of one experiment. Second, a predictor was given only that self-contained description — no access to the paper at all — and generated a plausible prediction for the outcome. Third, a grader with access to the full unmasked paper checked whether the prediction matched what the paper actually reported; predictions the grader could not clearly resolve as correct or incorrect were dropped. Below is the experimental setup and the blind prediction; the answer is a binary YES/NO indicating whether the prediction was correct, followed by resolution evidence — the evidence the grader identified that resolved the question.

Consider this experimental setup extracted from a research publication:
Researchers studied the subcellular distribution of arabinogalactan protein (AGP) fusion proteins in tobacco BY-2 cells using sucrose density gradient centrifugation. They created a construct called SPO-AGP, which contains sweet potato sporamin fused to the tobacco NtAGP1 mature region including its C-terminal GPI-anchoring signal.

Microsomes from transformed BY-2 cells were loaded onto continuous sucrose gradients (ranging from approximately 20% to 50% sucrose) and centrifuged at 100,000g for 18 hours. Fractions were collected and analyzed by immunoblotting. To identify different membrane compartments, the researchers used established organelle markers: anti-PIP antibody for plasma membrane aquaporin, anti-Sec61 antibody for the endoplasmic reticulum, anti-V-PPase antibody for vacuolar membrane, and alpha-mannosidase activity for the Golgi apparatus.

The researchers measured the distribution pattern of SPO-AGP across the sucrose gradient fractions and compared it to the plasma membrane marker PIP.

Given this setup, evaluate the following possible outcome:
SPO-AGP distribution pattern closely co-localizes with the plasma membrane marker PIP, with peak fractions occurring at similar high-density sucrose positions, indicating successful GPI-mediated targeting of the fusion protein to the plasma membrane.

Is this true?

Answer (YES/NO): YES